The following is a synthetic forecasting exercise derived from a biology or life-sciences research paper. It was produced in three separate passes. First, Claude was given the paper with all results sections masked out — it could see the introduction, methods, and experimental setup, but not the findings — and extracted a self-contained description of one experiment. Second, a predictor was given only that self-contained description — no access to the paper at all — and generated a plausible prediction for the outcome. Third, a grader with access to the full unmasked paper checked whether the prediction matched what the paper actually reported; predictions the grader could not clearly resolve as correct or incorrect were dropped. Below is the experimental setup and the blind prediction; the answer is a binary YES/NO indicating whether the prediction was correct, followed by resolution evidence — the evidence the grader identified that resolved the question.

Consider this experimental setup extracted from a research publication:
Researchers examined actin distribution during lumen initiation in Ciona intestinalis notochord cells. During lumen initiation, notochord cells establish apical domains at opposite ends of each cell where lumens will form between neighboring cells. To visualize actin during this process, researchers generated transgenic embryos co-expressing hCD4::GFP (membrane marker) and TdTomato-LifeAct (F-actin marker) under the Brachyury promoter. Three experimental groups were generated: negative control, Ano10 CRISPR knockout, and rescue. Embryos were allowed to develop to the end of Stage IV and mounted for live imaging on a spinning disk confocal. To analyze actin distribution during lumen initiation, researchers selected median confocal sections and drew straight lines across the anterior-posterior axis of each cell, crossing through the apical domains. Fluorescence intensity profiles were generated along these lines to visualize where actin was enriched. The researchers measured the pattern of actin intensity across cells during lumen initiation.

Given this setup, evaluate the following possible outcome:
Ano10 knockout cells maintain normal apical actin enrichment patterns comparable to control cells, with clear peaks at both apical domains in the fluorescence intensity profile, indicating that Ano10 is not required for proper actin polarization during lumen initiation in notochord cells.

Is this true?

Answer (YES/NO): NO